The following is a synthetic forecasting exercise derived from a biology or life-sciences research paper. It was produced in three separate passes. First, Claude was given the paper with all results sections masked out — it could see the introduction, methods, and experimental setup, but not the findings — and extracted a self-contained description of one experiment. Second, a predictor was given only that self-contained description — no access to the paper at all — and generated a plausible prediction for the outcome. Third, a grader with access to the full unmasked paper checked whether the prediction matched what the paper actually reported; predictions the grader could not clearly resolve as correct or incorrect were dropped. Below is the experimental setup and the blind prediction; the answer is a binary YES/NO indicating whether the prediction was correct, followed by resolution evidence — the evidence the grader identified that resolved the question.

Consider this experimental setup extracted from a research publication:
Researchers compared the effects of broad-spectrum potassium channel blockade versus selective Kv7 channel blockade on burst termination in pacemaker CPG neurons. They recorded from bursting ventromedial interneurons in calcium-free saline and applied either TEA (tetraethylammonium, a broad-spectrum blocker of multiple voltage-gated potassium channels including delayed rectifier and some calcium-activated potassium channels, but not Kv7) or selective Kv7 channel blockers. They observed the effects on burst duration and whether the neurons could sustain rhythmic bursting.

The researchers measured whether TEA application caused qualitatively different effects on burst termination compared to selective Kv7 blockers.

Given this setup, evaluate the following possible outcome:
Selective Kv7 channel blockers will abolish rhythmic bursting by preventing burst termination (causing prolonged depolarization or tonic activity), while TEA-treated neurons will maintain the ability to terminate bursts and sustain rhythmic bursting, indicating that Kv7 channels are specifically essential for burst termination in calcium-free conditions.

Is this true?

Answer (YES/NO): NO